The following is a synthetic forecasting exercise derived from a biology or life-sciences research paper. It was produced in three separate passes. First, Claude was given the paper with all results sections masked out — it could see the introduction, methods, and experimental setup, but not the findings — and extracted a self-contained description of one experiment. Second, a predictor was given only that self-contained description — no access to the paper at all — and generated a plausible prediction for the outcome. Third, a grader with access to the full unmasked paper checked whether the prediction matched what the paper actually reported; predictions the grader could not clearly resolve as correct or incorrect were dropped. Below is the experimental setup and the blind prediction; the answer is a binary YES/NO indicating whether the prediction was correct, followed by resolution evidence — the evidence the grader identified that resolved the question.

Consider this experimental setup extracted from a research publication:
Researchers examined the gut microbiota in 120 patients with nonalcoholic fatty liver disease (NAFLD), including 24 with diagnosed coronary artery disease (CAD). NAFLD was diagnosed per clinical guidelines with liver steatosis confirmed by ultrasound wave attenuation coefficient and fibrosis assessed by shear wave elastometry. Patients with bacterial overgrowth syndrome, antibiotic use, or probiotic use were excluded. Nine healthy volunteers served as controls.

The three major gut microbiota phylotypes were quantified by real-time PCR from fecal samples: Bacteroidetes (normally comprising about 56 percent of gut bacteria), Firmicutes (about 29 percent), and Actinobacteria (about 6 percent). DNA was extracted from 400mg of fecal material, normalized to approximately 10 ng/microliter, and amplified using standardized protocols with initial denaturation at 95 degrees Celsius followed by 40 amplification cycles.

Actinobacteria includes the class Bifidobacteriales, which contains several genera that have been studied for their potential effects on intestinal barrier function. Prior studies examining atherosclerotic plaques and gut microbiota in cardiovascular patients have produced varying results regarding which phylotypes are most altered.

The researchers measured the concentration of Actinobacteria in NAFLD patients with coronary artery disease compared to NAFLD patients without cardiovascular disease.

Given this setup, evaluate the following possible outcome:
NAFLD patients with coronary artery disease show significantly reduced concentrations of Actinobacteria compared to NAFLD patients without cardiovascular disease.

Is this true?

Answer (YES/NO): YES